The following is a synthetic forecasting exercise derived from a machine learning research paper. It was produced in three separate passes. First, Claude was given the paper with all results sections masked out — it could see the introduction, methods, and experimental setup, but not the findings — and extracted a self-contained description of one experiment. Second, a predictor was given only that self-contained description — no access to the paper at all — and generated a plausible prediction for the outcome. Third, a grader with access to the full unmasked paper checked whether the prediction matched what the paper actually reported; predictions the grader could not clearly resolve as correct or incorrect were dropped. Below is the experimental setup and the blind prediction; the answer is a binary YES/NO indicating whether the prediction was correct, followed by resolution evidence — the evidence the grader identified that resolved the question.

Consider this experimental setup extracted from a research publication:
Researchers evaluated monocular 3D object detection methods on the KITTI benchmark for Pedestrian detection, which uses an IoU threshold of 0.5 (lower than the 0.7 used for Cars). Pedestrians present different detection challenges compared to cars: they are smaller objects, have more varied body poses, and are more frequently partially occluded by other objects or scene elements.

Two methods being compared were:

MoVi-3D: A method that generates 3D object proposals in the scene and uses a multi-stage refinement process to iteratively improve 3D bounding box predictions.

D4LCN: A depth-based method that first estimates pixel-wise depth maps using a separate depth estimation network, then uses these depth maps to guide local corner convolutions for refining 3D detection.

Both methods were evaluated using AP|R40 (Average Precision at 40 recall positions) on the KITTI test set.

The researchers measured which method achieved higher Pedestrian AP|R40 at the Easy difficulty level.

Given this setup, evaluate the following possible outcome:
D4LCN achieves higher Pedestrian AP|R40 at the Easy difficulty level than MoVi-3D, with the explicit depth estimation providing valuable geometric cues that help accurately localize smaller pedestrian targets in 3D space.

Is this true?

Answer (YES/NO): NO